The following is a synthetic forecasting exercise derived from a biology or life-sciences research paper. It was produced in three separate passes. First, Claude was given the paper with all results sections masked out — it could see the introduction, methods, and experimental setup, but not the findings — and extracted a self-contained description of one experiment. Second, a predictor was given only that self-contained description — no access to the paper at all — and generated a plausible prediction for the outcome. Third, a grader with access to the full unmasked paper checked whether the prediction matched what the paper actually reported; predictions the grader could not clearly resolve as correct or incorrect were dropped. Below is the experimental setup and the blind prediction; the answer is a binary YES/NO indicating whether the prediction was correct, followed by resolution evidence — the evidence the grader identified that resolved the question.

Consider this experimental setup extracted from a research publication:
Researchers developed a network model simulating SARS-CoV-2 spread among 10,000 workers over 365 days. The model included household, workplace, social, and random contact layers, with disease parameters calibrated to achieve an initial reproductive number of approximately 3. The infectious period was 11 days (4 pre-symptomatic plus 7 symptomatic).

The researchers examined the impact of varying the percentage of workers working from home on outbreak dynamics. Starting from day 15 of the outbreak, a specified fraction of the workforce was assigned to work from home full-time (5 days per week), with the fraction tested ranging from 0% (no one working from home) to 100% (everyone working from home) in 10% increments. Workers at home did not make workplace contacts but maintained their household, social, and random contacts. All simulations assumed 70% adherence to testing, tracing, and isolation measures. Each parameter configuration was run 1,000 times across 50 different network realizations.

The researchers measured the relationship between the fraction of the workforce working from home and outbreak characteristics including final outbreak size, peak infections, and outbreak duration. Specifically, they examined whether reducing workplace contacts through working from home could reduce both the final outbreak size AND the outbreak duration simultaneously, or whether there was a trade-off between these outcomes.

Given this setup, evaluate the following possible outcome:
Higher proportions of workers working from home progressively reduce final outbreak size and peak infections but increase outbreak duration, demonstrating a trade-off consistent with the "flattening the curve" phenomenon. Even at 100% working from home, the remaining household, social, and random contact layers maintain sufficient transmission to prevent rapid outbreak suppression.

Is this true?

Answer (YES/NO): NO